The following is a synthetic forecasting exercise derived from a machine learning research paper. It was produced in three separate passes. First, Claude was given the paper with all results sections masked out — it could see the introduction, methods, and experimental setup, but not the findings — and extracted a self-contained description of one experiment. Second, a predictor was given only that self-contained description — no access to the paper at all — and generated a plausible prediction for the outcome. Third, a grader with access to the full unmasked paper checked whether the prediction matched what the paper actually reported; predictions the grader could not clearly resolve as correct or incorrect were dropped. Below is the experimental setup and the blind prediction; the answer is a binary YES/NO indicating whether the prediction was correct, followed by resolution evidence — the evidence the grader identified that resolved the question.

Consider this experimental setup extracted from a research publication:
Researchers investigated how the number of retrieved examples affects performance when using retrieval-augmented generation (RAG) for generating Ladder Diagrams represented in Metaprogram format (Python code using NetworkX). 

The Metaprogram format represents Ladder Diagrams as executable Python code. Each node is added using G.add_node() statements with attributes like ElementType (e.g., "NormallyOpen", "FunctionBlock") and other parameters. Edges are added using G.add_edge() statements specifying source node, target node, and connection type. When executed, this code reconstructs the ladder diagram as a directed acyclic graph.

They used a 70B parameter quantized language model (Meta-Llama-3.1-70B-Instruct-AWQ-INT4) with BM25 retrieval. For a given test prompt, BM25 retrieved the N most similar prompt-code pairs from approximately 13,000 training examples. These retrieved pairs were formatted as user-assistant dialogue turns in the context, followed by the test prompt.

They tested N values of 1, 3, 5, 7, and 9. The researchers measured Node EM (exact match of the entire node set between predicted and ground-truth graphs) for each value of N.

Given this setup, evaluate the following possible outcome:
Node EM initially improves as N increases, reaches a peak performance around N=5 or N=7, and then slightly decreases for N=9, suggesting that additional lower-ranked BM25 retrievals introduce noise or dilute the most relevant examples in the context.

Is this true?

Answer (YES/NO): YES